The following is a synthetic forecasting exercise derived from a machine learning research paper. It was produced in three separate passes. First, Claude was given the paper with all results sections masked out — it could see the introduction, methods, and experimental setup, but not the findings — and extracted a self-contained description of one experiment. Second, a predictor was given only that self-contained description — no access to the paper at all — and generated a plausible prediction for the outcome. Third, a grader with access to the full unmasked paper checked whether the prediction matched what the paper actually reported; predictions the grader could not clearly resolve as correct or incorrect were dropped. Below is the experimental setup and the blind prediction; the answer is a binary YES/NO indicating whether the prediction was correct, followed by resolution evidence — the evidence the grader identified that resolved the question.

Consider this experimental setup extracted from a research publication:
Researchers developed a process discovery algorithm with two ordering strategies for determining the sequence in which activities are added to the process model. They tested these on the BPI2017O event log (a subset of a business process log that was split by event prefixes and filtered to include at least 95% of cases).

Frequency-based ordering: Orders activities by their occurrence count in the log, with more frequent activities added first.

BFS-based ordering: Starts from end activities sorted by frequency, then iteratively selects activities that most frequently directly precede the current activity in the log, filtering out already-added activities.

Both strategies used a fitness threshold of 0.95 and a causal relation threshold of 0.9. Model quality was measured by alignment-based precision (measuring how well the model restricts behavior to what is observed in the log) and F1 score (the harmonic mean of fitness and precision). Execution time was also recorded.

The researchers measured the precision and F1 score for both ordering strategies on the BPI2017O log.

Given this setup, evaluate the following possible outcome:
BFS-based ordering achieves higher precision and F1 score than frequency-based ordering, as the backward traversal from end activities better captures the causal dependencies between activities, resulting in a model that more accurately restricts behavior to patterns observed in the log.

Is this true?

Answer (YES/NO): YES